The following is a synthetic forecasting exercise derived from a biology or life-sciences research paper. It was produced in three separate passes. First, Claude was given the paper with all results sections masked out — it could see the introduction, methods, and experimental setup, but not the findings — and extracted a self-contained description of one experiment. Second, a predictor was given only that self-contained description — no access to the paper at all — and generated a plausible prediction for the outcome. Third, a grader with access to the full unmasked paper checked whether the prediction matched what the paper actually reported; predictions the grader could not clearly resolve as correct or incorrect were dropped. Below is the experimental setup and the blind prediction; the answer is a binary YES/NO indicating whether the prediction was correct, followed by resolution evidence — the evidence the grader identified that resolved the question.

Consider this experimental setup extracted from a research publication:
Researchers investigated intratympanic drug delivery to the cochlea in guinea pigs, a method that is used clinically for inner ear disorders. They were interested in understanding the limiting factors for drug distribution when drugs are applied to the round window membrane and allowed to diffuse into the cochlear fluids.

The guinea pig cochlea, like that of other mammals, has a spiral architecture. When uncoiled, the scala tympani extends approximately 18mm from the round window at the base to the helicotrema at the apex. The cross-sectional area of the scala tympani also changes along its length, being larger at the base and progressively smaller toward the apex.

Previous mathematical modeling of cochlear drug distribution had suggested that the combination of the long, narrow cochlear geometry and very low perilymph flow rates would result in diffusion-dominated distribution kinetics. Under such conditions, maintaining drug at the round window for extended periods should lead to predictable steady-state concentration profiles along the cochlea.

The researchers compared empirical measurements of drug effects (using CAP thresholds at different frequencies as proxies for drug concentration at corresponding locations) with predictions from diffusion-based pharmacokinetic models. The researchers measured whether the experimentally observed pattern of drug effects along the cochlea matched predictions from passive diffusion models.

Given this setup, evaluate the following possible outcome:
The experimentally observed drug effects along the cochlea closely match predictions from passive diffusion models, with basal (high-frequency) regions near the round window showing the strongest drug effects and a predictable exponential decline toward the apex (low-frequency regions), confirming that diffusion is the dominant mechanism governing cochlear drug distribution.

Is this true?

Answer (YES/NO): YES